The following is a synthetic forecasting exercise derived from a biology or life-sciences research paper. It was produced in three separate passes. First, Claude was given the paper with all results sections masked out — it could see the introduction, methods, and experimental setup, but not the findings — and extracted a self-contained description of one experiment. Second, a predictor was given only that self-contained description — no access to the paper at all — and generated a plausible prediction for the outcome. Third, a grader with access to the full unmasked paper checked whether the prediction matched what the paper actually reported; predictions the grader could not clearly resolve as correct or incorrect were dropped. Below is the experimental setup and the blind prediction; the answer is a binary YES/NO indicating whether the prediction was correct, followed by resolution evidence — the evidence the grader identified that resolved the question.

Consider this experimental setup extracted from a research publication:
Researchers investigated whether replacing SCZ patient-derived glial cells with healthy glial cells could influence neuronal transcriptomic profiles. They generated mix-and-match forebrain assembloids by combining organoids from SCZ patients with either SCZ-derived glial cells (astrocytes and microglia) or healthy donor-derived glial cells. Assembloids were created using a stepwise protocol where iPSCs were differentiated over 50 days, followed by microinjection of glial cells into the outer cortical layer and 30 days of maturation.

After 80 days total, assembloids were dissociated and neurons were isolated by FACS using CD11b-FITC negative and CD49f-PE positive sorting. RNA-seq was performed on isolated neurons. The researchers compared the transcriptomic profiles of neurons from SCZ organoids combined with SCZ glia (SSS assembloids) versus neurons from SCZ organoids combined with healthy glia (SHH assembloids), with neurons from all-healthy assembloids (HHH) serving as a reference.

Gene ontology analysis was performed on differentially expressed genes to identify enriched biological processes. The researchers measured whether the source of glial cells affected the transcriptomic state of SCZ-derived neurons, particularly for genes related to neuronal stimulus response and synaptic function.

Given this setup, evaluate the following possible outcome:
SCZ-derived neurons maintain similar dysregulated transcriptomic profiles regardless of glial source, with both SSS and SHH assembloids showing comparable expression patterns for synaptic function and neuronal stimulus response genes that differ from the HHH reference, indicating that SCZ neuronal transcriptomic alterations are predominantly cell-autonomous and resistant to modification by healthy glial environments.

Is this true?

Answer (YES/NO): NO